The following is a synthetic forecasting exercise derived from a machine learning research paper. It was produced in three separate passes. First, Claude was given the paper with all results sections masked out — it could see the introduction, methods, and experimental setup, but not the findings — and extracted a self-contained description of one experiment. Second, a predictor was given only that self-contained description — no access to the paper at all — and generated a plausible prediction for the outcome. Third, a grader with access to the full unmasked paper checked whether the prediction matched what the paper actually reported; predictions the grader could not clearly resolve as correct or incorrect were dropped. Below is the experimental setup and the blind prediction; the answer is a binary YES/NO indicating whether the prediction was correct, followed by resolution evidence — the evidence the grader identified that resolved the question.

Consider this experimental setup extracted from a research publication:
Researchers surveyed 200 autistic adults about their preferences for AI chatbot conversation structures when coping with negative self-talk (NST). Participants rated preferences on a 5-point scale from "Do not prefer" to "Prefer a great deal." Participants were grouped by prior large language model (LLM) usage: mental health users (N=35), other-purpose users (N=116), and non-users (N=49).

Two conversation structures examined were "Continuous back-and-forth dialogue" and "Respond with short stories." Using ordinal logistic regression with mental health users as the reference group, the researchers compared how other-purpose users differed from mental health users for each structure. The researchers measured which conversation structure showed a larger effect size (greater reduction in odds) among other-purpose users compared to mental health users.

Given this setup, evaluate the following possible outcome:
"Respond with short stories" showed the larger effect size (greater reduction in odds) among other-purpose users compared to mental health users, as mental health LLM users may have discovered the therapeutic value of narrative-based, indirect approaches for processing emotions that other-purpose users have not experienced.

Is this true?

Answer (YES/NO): YES